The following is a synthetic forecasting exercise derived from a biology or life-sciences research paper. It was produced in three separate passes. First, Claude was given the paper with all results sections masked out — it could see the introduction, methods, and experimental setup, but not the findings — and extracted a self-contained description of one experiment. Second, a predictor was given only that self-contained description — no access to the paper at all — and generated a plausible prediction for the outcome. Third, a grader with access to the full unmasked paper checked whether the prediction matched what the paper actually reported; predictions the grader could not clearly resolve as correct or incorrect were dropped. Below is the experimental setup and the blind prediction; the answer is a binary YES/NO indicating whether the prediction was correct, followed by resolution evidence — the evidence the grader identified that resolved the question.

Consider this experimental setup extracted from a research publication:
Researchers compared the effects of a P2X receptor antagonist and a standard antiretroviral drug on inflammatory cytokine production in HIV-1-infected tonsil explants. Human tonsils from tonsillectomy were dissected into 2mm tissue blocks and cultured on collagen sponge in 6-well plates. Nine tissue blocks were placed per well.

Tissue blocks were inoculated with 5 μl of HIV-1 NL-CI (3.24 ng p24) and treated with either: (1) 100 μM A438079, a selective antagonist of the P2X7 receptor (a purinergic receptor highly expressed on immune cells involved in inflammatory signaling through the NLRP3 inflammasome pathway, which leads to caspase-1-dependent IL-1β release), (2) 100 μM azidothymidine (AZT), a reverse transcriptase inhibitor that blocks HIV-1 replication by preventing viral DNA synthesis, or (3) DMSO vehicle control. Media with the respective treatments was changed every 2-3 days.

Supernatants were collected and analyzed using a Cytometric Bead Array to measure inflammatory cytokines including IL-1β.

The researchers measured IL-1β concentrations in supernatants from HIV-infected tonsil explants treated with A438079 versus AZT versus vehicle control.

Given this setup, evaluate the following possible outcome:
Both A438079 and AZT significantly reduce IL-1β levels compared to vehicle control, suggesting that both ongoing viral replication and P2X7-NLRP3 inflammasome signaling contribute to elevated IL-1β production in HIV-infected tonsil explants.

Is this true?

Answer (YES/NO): NO